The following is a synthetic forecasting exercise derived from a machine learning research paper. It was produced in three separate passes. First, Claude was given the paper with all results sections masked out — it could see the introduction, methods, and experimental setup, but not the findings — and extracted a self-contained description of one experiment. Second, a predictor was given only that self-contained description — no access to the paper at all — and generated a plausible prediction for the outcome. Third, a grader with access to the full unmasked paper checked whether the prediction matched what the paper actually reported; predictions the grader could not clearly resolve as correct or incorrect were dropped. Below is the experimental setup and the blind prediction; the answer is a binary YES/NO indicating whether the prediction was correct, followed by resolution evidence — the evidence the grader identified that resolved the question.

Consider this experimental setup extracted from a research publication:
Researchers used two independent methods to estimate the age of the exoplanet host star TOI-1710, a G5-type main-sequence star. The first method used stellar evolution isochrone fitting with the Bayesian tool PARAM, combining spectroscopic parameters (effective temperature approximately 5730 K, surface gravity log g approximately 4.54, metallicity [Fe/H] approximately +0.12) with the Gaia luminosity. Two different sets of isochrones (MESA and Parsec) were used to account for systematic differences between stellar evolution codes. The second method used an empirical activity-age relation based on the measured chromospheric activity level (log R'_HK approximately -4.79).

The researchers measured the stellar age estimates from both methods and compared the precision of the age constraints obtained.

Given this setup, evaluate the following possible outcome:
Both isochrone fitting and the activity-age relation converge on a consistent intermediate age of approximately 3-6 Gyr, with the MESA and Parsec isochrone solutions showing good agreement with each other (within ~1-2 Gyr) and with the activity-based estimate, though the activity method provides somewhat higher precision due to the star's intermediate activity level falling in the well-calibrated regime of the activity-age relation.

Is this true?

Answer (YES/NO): NO